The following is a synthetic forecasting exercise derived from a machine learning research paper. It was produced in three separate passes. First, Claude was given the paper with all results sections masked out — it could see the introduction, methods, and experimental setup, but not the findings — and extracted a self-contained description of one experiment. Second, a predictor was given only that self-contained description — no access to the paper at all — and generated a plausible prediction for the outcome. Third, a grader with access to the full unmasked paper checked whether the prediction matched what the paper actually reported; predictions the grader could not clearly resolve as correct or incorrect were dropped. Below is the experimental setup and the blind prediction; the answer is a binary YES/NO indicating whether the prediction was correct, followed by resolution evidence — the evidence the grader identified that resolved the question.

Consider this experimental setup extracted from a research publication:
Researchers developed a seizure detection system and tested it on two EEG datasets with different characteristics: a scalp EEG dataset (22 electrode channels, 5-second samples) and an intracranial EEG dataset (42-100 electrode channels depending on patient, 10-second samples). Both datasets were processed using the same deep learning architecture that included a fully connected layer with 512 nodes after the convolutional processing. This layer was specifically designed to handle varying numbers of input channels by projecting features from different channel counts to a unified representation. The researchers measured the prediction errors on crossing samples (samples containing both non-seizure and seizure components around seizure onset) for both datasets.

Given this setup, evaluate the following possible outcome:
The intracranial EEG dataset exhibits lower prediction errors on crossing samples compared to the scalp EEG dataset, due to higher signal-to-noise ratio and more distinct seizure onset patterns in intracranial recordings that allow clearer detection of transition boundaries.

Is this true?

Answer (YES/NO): NO